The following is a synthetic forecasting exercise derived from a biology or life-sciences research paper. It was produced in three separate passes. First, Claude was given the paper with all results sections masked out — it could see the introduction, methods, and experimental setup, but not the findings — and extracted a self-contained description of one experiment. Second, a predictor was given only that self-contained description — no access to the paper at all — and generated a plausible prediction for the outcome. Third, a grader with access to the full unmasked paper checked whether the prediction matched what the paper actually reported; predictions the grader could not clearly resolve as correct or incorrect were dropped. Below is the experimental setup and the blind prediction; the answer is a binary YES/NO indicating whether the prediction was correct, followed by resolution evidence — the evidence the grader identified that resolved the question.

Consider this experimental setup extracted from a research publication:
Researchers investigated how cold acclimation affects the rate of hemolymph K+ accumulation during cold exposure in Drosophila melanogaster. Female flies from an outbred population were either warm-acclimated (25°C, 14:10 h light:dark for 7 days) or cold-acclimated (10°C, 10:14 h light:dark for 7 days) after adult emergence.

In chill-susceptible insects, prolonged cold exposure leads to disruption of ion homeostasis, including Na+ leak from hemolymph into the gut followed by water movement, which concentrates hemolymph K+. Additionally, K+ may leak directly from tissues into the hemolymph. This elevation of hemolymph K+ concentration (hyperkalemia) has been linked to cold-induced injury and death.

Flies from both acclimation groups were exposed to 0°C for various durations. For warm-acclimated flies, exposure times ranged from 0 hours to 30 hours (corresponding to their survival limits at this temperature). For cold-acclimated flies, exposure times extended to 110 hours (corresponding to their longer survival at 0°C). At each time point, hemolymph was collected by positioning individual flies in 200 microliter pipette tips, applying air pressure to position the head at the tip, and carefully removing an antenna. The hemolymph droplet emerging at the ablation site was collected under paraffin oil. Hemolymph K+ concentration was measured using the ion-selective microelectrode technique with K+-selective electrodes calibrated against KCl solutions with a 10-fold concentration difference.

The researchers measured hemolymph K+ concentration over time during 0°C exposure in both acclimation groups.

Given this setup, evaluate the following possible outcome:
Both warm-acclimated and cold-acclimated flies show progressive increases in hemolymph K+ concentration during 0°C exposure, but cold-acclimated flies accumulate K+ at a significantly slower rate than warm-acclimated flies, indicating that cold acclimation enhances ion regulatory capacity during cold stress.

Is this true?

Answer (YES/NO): YES